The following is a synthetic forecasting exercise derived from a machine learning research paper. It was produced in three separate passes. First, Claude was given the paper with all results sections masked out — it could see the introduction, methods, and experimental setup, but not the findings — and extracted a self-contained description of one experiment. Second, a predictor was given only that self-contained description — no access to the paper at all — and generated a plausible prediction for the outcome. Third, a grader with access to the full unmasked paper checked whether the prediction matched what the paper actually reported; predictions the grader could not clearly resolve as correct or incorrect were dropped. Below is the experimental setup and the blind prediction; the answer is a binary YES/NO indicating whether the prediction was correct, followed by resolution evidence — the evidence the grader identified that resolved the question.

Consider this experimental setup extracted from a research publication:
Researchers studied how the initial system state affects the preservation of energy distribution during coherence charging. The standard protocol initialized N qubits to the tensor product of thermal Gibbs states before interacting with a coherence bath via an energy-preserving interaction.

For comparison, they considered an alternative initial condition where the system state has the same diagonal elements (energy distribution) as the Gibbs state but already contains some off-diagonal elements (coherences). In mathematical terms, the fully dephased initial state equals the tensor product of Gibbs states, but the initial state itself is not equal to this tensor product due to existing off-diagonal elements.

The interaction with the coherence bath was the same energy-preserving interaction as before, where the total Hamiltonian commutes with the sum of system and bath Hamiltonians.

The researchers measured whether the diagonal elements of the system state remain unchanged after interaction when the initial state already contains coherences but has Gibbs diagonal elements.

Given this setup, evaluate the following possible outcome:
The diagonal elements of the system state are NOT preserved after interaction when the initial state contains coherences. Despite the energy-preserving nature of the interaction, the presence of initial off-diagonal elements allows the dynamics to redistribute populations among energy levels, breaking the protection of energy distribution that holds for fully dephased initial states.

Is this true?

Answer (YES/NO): YES